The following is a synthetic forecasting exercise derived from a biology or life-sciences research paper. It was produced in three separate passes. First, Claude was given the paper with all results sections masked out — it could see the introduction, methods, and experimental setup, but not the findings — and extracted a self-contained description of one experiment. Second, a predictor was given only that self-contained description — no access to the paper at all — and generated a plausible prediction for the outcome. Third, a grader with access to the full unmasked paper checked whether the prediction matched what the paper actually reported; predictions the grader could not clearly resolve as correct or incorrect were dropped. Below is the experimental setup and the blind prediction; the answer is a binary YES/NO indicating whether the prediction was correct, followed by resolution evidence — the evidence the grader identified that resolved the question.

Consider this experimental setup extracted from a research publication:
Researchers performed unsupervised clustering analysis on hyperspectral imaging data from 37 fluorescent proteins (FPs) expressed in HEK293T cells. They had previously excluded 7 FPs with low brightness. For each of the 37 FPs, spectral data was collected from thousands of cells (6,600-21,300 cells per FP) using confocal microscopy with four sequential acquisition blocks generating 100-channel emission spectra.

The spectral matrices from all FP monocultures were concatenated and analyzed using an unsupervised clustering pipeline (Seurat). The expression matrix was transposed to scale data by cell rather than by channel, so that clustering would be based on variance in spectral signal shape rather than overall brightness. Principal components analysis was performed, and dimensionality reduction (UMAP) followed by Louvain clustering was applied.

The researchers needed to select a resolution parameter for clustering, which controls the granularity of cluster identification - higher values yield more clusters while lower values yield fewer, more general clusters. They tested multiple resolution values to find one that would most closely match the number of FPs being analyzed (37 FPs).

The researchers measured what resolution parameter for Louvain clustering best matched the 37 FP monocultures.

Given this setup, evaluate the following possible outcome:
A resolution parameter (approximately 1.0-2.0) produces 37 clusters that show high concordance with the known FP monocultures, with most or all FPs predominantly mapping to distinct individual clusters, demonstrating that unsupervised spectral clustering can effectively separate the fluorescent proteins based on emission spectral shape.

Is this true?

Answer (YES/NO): NO